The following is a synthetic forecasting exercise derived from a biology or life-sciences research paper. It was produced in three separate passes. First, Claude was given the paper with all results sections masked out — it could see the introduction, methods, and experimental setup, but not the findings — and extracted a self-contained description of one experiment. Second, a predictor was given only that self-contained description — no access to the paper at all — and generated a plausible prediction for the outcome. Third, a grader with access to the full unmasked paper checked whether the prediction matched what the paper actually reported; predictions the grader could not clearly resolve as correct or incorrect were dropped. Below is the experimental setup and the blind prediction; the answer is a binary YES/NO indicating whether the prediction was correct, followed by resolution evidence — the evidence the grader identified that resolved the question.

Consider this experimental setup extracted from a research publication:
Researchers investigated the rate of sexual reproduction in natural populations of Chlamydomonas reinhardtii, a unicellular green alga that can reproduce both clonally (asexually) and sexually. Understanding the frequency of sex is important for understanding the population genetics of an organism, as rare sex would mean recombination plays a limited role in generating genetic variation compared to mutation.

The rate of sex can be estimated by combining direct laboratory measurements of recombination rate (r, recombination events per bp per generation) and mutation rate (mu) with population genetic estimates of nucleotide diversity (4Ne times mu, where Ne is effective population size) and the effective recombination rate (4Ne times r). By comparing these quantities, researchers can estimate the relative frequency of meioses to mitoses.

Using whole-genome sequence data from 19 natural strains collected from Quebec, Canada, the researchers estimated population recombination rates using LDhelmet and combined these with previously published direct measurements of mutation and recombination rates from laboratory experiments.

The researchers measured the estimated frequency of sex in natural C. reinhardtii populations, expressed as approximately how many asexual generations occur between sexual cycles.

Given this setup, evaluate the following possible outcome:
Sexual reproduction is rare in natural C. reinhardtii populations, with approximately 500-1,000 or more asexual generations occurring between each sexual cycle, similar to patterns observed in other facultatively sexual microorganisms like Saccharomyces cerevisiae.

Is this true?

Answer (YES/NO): NO